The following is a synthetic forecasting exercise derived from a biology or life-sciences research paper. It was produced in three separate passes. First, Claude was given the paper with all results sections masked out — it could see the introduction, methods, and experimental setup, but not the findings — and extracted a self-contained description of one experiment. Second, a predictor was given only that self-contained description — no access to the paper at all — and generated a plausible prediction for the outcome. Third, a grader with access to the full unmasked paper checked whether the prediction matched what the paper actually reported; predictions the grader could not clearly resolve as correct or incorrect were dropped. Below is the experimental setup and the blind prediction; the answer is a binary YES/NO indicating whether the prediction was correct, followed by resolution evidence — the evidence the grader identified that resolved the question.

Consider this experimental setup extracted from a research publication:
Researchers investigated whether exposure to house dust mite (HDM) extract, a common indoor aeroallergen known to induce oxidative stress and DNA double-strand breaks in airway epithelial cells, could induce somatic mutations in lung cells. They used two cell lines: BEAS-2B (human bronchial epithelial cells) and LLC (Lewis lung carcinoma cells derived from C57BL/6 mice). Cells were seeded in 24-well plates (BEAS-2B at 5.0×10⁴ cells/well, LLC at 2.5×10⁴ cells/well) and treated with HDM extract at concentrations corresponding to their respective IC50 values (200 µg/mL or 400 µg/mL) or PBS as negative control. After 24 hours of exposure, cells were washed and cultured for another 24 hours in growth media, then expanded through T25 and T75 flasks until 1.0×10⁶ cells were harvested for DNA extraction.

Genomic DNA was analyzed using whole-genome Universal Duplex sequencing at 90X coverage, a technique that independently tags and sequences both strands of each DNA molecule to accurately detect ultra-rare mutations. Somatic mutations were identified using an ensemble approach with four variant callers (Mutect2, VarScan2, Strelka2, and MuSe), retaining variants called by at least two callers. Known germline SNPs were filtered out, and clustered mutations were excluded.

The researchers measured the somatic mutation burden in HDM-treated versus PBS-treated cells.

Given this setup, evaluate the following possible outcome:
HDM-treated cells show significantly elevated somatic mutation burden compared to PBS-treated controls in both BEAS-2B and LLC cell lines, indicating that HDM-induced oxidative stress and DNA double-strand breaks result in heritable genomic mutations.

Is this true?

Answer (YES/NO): NO